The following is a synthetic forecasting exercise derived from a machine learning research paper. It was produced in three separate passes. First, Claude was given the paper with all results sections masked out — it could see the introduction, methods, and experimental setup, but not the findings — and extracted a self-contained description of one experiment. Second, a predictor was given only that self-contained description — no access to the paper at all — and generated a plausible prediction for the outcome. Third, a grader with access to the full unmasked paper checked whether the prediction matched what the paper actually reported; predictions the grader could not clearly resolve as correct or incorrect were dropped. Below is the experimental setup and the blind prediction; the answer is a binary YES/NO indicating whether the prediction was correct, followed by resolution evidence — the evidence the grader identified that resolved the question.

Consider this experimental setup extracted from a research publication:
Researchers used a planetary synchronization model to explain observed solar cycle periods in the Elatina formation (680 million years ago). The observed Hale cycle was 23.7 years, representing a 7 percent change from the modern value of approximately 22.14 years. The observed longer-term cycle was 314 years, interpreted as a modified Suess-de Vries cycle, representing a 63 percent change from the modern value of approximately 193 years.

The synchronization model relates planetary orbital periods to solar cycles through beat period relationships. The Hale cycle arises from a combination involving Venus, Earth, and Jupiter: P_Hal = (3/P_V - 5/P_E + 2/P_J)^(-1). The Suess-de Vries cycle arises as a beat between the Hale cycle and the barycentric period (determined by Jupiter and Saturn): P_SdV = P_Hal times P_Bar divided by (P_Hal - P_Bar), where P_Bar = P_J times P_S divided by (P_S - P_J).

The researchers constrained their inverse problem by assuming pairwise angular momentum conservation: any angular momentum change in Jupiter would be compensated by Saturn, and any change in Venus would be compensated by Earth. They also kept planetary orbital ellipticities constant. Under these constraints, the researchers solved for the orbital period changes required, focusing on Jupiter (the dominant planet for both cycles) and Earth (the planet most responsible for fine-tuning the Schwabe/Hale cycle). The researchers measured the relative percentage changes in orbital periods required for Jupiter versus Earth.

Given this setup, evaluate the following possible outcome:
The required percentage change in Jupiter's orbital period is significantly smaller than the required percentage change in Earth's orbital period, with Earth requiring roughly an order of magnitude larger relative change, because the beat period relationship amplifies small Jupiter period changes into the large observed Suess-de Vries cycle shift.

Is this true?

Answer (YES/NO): NO